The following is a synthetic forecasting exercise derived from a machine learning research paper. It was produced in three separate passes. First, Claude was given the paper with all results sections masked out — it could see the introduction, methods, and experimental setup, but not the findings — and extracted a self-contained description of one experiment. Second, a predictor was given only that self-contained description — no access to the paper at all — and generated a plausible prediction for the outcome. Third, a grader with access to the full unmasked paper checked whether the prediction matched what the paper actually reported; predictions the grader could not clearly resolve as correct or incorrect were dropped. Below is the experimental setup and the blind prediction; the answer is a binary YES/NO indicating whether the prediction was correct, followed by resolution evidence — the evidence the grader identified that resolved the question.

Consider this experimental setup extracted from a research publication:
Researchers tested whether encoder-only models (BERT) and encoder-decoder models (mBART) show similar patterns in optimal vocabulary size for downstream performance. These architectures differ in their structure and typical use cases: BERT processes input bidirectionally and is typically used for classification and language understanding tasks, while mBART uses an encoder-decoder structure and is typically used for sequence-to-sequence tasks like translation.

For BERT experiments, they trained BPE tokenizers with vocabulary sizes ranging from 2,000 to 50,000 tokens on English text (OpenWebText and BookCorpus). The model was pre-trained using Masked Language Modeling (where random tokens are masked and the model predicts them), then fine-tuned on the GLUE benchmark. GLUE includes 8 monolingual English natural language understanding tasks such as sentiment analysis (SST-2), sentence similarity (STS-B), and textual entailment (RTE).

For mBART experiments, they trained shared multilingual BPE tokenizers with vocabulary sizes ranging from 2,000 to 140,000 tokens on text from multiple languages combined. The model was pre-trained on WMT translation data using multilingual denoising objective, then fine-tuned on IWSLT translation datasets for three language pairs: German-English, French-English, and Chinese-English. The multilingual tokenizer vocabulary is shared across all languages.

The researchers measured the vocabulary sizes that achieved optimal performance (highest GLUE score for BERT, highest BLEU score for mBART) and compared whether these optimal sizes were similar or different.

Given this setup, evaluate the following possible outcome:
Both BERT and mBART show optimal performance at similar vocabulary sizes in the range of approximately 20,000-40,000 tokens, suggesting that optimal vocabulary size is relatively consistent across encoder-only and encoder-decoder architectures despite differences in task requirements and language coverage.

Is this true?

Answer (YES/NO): NO